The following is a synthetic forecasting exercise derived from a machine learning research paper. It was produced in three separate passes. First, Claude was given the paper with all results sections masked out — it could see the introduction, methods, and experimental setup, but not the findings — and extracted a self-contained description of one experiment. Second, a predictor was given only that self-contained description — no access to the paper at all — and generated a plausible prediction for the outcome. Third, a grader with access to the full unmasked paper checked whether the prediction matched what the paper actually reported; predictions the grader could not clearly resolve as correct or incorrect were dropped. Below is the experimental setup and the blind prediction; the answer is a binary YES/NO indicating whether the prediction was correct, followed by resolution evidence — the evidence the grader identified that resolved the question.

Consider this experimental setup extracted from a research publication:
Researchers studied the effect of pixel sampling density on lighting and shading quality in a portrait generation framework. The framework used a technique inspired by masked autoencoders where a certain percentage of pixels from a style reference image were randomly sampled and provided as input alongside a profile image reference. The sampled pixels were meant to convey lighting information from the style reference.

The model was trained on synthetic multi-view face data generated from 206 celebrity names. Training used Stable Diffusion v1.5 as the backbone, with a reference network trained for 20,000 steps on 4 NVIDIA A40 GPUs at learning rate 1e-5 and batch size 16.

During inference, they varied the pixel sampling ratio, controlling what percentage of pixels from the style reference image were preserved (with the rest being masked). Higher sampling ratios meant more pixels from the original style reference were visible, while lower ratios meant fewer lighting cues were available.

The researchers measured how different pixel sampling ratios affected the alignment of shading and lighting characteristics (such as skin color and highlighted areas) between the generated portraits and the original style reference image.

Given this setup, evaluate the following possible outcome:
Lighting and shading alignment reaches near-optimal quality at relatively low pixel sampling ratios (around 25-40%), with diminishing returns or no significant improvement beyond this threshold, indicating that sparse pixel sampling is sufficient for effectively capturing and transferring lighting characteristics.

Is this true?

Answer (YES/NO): NO